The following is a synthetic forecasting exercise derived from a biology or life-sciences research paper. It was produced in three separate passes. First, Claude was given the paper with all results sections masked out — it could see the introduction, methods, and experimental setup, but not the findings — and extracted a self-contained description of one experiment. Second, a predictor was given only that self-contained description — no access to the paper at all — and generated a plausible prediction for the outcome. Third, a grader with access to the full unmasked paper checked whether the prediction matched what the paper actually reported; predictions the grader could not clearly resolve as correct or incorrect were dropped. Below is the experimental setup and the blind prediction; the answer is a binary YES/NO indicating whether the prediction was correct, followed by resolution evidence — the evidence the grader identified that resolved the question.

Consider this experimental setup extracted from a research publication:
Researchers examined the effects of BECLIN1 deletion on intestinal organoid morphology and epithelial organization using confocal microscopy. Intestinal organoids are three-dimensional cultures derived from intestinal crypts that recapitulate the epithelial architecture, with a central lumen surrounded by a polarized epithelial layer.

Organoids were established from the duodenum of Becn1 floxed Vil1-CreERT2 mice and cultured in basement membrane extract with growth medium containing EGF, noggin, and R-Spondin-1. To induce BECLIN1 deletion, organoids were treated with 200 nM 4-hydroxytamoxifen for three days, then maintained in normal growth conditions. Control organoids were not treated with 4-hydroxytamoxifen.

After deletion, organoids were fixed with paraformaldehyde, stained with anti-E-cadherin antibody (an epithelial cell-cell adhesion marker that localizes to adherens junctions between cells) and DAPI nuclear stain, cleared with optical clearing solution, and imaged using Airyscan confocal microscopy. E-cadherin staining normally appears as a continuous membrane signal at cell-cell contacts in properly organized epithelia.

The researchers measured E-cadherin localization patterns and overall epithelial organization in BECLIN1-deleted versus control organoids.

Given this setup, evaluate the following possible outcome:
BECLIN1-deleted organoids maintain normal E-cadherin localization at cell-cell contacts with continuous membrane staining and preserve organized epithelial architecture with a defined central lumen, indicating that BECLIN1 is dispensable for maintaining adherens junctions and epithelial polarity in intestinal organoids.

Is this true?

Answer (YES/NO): NO